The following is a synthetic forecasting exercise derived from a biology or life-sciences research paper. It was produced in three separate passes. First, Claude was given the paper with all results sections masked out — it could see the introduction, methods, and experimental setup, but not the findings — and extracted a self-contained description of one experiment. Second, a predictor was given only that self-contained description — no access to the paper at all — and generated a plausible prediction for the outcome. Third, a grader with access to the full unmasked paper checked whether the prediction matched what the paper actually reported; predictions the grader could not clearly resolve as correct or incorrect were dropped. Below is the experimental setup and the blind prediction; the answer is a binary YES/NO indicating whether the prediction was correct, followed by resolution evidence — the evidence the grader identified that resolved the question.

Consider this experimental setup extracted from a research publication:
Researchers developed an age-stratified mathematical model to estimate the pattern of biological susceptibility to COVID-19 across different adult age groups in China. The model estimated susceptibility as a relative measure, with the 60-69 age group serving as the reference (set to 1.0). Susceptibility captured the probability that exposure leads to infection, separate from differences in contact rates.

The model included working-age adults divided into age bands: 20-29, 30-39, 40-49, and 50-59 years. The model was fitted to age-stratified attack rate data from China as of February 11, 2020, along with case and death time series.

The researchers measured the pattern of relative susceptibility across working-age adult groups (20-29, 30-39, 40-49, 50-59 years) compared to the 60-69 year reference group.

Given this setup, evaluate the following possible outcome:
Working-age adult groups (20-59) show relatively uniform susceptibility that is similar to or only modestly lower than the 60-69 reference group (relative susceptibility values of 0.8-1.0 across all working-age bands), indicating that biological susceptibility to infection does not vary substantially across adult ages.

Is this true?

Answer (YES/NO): NO